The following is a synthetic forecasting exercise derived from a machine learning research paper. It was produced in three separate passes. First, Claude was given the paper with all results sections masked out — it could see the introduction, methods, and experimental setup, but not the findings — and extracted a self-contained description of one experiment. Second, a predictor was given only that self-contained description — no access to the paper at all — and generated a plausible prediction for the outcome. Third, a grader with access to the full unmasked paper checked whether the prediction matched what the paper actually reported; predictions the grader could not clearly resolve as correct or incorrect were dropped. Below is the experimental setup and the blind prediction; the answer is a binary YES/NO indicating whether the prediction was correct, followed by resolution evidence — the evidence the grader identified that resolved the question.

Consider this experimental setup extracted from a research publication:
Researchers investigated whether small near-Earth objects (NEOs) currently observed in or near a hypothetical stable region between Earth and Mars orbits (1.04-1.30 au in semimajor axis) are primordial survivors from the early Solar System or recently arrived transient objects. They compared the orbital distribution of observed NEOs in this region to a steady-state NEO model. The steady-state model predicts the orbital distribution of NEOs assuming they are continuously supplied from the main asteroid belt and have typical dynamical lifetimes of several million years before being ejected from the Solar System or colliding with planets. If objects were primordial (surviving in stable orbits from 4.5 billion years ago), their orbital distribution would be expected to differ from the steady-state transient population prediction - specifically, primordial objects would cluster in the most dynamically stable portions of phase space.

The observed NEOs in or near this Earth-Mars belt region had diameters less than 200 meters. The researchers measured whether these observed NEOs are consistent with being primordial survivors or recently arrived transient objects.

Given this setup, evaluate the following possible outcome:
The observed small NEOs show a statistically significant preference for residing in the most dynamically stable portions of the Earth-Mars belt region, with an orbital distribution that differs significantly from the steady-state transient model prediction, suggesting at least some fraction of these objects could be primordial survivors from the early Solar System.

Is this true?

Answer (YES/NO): NO